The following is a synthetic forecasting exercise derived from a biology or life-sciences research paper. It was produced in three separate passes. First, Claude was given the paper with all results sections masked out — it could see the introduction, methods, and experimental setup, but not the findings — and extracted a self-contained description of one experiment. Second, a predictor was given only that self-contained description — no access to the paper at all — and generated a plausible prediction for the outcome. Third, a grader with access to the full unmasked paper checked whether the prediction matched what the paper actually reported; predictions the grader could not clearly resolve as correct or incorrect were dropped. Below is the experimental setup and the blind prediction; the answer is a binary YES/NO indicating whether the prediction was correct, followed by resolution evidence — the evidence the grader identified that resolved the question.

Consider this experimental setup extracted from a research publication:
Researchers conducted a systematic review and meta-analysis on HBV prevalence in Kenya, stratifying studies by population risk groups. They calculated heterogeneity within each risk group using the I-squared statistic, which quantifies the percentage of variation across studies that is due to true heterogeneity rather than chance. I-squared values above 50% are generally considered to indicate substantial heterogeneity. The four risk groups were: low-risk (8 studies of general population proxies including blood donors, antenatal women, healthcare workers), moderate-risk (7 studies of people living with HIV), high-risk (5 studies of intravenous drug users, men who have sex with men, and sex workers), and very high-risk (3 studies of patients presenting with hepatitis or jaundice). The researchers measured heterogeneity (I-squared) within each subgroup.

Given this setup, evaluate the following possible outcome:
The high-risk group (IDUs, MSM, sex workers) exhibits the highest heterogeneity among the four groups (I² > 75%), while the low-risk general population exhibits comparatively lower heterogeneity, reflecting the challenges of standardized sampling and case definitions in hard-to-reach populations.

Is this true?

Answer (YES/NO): NO